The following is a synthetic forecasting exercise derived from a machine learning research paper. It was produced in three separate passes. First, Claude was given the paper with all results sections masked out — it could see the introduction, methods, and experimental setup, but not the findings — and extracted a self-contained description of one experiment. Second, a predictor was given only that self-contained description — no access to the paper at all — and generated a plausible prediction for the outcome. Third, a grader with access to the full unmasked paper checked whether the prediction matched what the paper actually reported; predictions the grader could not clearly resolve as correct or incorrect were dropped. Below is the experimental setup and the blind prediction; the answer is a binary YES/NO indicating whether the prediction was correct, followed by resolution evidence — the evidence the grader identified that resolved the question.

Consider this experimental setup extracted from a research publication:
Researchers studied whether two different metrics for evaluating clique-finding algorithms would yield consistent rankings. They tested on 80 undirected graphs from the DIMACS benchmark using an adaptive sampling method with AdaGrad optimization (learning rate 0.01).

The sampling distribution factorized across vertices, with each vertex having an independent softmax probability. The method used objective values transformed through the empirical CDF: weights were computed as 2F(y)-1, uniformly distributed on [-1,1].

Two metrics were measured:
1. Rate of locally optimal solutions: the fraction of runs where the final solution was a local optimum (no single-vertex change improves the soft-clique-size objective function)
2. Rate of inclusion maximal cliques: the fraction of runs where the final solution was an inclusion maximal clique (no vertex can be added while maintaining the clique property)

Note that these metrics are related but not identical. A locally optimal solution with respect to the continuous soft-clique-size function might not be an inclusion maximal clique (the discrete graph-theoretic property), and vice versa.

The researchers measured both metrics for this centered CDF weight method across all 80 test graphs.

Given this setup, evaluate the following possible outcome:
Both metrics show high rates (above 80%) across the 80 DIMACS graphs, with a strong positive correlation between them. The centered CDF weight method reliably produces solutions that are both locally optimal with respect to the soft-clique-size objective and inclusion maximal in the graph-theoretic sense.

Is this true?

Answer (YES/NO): NO